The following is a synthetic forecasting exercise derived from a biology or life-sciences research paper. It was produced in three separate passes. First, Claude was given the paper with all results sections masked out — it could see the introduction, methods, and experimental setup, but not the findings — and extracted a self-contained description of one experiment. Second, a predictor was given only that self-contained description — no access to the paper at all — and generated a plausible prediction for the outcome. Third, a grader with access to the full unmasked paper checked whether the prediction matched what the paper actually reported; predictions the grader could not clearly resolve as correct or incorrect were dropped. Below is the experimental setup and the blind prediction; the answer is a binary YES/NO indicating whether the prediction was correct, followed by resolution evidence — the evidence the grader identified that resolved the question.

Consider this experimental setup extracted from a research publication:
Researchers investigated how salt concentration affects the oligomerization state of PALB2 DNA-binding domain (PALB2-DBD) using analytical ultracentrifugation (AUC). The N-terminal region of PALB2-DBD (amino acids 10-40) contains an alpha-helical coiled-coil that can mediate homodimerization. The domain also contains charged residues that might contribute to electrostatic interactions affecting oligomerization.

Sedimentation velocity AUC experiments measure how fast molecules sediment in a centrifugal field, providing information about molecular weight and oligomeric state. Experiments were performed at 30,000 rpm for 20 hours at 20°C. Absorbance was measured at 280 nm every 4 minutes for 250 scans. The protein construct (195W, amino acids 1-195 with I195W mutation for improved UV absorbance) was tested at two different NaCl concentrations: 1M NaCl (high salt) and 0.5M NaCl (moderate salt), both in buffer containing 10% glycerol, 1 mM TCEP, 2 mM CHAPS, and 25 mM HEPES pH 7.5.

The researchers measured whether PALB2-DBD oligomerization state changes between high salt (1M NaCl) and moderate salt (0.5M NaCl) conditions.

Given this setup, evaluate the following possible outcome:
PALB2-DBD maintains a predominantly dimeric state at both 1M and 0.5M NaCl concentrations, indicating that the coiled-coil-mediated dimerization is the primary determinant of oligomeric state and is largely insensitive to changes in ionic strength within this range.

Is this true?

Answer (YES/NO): NO